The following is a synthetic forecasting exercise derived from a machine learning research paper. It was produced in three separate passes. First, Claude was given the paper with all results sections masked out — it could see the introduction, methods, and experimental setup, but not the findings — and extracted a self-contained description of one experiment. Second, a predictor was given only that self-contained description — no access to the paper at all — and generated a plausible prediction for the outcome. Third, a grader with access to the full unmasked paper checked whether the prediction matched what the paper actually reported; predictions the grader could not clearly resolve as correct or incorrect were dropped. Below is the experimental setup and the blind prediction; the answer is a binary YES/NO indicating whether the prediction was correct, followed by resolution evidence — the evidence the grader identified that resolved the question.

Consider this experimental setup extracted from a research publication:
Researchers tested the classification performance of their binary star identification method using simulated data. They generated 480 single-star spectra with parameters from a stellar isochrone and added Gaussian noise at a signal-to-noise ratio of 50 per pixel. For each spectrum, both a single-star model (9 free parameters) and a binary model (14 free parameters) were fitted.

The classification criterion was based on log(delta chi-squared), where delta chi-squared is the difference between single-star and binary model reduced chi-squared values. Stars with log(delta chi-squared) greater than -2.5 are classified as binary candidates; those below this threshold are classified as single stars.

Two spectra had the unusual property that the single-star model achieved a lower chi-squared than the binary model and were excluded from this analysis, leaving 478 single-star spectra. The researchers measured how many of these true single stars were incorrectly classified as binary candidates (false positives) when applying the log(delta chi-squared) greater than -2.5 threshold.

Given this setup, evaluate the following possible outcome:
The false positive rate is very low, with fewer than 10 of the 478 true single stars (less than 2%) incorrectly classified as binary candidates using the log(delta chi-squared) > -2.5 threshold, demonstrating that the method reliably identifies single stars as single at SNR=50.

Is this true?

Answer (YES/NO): YES